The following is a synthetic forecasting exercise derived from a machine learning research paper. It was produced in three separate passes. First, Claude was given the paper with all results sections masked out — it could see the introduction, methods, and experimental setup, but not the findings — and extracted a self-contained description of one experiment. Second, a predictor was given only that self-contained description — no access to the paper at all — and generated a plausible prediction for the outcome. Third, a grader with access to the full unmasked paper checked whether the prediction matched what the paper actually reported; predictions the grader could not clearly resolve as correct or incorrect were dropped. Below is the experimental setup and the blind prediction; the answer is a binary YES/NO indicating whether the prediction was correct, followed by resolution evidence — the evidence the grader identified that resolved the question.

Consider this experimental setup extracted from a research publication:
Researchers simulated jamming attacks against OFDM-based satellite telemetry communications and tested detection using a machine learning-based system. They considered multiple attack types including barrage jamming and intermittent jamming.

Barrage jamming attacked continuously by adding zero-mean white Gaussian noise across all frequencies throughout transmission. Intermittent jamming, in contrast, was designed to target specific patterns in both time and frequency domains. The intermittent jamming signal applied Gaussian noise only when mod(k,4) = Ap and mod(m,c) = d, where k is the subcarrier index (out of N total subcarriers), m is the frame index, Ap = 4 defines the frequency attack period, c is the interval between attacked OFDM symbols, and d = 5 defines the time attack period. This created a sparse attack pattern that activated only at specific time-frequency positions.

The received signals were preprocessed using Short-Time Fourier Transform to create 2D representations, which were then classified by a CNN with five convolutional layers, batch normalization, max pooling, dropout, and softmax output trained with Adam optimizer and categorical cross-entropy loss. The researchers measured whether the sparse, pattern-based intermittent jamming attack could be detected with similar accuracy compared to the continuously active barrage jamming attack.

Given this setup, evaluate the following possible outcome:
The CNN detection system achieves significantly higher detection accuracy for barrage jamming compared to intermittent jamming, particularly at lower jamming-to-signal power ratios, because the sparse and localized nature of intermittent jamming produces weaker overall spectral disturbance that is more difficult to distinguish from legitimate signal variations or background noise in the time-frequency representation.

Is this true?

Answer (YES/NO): YES